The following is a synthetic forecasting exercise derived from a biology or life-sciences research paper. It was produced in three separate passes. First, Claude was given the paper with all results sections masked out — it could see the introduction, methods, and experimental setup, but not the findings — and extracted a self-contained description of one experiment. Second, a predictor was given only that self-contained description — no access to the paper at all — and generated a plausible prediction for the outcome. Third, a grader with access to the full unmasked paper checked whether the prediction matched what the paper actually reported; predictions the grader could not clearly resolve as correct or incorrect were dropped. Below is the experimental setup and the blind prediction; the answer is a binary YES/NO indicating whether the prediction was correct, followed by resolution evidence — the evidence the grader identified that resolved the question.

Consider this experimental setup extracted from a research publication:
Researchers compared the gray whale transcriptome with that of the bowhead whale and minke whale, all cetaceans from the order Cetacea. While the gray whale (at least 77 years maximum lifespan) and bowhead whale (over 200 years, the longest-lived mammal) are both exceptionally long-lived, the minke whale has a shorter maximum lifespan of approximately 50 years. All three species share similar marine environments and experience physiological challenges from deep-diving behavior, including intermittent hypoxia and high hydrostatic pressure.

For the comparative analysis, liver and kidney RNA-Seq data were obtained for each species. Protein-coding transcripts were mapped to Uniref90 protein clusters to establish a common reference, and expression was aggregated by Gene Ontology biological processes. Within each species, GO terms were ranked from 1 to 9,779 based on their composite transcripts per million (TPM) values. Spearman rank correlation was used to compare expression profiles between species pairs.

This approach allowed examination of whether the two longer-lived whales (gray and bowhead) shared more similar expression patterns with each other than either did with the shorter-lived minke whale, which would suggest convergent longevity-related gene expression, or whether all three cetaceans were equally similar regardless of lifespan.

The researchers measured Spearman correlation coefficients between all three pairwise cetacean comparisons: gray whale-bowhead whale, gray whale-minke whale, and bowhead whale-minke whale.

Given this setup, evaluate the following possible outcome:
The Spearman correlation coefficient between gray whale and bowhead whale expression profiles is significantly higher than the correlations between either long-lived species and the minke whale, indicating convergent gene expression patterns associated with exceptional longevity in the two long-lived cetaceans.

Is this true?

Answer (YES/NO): NO